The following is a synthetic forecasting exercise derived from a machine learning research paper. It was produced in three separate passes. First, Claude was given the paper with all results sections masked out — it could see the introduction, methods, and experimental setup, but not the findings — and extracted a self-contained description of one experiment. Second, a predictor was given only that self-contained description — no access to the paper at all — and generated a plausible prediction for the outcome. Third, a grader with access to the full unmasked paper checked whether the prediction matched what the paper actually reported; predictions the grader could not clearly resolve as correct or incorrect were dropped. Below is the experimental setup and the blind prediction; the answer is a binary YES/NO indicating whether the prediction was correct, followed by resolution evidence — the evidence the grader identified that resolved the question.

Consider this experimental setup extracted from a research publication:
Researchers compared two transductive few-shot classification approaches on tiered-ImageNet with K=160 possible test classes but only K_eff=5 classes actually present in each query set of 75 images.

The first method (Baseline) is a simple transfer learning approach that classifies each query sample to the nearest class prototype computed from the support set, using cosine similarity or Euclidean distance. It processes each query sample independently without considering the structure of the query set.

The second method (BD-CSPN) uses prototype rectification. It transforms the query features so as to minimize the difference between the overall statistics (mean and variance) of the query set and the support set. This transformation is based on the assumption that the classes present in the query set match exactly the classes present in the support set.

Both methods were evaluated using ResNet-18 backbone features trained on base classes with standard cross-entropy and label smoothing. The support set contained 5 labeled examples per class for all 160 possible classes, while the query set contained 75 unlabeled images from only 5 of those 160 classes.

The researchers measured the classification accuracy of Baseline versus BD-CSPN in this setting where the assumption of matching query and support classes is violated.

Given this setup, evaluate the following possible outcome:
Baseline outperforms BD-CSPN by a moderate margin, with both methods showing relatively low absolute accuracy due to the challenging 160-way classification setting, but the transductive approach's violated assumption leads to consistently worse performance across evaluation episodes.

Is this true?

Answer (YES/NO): YES